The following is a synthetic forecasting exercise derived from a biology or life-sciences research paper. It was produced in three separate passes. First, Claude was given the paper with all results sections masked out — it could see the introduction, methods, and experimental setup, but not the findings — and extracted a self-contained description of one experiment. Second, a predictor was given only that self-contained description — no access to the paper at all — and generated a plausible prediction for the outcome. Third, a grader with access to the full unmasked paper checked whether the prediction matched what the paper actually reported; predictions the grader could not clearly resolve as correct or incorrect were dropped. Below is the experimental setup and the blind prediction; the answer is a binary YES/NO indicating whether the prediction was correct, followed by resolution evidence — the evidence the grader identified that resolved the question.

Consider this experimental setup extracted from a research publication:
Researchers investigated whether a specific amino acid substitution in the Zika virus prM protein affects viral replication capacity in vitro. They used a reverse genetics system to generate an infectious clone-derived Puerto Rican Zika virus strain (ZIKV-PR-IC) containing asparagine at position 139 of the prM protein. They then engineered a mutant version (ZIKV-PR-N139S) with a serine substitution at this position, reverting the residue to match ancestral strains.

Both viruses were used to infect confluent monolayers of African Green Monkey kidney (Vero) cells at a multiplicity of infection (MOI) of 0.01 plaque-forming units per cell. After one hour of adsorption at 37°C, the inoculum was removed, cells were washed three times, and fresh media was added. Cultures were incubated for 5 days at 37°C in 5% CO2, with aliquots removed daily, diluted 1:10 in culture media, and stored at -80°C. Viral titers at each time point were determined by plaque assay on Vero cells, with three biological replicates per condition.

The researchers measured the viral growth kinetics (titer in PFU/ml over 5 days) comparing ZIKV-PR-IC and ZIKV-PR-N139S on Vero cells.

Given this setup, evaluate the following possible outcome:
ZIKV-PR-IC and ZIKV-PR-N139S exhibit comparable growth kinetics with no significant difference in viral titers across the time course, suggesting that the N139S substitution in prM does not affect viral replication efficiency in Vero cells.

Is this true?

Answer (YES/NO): YES